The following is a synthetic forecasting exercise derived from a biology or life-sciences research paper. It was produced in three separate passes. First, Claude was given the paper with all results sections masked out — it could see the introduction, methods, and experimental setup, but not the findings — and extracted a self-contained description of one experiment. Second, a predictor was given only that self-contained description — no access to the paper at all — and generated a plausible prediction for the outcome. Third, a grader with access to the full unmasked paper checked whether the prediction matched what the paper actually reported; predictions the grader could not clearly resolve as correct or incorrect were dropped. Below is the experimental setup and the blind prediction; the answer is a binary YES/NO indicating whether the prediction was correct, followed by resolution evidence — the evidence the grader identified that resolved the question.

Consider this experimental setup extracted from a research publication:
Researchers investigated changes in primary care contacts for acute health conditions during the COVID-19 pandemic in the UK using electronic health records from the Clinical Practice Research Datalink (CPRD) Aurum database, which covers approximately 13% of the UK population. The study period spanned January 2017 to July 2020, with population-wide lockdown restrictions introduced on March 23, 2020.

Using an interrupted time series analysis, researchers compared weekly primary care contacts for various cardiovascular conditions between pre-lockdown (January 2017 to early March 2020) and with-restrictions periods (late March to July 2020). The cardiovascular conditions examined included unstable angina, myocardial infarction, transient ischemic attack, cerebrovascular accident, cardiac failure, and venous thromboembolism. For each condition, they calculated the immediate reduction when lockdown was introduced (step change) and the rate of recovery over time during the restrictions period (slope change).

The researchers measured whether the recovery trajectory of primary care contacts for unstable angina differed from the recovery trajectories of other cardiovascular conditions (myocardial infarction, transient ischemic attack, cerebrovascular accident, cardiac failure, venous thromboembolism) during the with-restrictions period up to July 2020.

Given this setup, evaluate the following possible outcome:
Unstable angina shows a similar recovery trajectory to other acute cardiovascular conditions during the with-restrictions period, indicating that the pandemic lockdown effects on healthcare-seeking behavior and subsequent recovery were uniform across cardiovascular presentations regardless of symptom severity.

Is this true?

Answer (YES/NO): NO